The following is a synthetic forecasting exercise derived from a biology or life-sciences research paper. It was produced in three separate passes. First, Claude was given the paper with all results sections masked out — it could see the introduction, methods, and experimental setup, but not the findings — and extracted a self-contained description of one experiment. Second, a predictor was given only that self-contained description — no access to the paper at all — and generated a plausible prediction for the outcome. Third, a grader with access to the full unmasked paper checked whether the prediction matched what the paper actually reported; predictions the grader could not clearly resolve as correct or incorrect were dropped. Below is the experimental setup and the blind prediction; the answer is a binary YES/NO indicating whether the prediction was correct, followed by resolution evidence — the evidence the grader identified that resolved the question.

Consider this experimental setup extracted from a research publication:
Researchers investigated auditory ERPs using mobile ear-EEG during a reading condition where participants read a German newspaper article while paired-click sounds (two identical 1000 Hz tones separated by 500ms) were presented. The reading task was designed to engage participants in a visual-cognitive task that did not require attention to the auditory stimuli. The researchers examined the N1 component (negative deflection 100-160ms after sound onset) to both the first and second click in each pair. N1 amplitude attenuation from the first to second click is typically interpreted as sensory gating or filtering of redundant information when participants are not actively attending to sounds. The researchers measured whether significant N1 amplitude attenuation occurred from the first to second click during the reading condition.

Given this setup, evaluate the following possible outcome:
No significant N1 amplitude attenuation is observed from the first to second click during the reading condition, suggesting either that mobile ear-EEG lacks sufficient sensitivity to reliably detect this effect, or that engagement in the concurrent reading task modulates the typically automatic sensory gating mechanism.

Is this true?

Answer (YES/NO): NO